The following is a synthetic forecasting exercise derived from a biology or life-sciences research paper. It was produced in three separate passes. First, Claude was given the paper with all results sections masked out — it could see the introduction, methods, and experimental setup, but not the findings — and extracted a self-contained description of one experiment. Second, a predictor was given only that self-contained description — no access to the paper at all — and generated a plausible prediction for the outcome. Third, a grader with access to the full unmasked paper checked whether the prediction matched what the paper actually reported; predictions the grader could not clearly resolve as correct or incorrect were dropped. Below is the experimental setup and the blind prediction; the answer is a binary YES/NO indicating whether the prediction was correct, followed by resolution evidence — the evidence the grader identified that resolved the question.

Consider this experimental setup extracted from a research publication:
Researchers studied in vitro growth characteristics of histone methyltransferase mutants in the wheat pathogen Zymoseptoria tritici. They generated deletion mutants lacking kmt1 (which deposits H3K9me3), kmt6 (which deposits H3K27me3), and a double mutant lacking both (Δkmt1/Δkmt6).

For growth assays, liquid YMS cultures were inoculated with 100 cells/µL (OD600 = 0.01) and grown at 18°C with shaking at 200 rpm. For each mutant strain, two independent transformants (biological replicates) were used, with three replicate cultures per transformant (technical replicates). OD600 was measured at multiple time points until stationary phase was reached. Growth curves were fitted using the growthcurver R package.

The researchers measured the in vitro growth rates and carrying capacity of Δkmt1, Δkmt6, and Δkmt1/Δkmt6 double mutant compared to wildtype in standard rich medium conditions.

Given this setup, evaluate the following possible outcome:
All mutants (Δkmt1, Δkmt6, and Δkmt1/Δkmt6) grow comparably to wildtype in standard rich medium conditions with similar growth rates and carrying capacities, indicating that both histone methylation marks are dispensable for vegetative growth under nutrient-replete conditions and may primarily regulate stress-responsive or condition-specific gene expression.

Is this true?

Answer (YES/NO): NO